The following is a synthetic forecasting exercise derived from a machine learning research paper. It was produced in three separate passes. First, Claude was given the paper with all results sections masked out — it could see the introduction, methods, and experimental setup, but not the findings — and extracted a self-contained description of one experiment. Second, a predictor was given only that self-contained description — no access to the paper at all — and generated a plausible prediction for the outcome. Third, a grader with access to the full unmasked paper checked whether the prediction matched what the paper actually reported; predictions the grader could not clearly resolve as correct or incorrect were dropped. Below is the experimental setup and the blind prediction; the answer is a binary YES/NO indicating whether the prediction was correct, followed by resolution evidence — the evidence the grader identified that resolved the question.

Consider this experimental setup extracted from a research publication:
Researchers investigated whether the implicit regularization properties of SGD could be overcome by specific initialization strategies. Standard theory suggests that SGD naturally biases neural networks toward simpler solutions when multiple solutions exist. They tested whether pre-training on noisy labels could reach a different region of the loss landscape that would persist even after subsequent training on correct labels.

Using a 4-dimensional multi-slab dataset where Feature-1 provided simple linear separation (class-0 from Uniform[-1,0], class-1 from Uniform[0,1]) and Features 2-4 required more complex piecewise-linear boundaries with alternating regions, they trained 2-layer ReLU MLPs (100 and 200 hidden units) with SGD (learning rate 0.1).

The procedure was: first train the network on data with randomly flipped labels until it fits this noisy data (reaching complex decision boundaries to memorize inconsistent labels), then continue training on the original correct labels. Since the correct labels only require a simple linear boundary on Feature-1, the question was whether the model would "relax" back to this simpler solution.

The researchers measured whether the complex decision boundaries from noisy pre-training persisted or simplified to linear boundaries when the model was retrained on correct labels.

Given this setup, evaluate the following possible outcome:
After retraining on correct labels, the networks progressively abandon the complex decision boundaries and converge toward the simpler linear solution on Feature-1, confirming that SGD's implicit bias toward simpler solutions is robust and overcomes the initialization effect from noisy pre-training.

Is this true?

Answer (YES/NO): NO